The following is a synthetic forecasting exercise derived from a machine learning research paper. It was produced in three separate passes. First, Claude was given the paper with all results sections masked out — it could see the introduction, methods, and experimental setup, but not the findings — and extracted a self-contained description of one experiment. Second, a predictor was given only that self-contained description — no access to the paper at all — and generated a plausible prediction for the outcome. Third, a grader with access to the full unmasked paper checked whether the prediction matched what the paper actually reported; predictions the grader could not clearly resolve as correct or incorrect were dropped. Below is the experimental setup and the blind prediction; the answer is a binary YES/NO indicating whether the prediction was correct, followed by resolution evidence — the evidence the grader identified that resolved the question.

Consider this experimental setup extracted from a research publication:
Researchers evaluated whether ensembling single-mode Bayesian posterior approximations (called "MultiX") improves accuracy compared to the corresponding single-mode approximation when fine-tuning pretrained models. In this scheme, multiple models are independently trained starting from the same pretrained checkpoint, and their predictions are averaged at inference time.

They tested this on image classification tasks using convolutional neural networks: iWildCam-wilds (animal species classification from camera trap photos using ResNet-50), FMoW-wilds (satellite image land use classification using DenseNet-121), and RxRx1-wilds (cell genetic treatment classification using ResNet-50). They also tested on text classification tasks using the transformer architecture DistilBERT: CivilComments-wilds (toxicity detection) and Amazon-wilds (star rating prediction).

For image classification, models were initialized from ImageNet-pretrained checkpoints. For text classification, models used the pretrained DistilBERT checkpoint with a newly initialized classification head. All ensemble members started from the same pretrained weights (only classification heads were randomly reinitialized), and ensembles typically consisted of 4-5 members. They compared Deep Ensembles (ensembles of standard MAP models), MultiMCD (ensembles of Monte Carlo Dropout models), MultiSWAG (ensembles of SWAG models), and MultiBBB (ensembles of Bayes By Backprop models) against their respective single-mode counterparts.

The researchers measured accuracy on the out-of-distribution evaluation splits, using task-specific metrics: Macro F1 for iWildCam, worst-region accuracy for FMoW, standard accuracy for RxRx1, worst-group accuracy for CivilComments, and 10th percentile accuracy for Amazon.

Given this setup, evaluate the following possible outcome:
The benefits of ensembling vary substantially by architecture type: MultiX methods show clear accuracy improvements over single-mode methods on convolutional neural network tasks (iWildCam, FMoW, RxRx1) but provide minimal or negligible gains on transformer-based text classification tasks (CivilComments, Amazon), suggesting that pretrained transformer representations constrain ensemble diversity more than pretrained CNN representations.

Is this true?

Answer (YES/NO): YES